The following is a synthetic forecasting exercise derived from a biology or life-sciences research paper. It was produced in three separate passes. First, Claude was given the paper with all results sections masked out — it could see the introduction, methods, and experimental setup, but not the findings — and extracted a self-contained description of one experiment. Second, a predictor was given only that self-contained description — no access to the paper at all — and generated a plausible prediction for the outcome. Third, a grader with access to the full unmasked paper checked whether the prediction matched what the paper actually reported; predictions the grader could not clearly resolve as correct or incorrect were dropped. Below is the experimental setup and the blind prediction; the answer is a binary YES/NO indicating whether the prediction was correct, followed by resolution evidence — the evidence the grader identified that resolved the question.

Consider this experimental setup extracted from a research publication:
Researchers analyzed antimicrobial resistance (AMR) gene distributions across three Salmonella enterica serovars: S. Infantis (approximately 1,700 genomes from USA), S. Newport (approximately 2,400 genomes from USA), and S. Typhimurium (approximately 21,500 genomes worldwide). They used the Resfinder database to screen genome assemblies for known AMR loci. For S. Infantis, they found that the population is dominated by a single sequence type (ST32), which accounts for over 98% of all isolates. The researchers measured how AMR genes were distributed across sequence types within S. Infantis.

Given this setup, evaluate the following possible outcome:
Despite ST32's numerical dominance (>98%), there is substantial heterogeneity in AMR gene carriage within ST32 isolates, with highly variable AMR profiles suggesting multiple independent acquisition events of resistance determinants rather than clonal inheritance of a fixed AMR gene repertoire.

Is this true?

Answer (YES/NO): YES